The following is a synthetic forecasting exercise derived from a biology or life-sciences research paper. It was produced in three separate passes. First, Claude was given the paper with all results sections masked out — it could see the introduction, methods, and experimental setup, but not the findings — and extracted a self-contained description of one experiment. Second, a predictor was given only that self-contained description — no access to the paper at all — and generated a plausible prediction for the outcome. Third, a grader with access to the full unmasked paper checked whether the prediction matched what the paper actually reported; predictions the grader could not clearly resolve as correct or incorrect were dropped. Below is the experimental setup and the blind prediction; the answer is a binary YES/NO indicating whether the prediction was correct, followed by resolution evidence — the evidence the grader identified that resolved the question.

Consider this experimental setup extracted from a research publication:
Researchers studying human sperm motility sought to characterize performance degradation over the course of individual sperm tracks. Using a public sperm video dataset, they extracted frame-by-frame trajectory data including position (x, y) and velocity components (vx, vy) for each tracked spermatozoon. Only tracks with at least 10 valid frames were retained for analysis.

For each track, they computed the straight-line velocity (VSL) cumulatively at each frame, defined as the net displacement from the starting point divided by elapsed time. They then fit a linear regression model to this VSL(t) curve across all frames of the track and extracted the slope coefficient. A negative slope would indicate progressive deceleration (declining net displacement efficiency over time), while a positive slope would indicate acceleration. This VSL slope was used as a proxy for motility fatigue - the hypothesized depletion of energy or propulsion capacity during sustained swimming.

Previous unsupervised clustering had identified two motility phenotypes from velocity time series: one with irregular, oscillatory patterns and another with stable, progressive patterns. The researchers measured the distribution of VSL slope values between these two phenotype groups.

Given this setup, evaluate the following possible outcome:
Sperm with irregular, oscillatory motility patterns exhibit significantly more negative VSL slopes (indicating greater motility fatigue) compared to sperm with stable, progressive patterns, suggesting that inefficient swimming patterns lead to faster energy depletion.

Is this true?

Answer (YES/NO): YES